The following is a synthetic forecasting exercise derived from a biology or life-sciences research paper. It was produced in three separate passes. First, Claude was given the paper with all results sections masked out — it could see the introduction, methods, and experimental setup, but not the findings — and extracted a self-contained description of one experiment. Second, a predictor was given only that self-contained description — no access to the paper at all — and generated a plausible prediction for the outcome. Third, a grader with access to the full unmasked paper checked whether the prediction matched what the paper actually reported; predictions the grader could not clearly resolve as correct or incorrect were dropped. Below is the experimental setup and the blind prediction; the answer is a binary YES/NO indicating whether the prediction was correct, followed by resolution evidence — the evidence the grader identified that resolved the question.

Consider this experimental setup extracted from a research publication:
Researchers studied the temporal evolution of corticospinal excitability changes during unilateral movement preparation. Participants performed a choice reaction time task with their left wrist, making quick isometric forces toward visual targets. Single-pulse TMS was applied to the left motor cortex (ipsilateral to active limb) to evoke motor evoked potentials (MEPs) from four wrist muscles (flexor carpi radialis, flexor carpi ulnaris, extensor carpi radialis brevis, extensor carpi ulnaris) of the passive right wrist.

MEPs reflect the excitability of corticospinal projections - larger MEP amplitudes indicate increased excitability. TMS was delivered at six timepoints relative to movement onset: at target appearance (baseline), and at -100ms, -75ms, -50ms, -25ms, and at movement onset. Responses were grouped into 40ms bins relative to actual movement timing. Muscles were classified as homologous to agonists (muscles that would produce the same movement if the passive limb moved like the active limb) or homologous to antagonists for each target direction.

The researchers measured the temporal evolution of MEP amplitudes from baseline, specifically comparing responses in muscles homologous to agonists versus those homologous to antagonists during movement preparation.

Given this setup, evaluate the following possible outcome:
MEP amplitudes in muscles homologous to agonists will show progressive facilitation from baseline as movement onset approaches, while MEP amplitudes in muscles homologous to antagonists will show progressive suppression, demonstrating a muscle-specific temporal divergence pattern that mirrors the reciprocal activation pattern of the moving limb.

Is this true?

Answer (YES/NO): NO